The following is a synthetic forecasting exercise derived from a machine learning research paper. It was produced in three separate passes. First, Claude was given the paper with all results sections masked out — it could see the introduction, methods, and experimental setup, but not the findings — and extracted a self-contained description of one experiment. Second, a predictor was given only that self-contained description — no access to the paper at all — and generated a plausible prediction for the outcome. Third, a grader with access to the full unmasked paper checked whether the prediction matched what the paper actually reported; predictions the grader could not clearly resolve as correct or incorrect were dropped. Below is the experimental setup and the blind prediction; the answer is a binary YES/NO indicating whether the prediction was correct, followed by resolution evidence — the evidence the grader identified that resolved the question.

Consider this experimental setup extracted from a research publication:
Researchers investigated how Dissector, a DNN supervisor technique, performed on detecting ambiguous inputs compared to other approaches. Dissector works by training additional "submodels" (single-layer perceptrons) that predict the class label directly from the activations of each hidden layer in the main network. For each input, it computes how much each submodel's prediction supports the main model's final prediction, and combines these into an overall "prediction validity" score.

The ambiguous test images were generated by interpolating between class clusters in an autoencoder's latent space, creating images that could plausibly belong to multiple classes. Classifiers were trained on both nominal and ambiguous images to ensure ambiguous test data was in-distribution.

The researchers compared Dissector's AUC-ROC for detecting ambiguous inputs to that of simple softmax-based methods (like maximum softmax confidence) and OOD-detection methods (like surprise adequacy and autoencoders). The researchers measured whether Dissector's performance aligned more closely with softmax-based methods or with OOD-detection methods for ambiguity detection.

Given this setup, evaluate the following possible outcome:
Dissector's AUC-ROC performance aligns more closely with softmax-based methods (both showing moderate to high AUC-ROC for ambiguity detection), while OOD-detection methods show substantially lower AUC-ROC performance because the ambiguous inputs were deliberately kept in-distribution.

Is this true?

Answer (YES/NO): YES